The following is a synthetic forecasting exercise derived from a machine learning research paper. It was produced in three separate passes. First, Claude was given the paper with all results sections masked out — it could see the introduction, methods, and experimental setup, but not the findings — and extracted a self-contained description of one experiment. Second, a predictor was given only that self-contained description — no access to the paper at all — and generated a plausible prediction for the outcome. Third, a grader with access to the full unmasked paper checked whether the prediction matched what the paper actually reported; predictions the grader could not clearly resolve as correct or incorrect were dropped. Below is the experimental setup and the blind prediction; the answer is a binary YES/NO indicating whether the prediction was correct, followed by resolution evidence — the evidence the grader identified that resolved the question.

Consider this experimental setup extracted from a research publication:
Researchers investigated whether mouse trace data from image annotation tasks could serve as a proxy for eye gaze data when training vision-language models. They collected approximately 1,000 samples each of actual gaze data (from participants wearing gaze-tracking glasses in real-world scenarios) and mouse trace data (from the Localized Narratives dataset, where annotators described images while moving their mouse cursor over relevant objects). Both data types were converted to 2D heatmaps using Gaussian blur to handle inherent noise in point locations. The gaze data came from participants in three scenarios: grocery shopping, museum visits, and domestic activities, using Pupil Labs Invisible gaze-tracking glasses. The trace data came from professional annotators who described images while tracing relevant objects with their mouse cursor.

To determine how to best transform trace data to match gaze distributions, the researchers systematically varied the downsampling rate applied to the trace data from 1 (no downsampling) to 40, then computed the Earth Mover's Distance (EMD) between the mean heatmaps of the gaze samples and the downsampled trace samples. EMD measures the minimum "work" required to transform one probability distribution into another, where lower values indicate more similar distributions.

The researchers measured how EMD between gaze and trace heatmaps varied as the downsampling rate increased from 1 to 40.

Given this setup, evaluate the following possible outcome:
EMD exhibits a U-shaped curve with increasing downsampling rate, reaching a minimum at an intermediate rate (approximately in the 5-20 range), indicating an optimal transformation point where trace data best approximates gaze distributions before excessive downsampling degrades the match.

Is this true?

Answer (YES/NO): NO